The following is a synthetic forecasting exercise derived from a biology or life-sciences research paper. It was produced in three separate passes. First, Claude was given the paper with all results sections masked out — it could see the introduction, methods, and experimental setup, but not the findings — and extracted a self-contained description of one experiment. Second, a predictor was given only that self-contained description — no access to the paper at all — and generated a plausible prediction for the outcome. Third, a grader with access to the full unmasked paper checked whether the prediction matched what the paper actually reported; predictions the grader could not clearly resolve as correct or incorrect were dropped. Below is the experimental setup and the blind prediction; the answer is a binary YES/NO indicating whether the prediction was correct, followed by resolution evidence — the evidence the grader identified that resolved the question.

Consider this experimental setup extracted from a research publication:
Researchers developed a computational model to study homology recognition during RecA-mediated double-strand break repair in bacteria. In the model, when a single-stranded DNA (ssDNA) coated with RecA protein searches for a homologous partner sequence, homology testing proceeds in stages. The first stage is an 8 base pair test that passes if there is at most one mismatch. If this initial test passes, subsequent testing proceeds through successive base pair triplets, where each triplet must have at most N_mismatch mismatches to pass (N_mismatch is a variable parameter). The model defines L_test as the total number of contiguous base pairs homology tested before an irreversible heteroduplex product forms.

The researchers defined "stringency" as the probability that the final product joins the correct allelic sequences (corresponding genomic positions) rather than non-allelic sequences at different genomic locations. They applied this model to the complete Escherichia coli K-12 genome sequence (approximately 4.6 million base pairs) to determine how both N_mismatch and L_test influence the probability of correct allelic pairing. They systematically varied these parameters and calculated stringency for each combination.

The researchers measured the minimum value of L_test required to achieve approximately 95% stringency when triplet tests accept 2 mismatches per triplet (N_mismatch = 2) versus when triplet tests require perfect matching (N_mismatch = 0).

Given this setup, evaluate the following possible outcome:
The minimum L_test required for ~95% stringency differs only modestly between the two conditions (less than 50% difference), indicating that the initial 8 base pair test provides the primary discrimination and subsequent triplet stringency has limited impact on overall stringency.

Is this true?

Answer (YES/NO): NO